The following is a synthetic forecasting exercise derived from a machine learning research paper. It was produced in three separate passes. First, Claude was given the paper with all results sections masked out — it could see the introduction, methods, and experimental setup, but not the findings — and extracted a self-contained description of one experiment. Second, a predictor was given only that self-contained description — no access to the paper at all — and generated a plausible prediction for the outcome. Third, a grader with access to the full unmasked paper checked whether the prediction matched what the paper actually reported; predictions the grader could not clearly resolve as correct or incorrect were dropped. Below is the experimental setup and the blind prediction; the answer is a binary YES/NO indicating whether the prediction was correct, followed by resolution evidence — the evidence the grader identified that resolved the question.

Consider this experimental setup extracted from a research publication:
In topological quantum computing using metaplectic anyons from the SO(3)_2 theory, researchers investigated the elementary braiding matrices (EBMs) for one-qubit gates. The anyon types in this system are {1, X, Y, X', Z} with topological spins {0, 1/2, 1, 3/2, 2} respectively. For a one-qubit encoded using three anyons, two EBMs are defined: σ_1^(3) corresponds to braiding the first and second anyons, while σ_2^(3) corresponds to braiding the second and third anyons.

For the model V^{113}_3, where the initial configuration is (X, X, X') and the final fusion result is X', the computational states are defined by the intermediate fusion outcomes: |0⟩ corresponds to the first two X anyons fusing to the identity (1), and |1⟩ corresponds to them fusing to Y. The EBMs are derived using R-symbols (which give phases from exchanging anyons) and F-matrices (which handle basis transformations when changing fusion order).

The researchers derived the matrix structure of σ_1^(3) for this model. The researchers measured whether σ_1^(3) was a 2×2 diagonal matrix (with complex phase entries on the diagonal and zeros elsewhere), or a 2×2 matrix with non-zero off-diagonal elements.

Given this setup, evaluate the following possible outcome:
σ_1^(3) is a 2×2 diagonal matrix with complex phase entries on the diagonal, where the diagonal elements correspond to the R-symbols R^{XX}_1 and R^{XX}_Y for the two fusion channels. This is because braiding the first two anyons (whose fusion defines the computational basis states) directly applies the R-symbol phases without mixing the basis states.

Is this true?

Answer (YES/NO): YES